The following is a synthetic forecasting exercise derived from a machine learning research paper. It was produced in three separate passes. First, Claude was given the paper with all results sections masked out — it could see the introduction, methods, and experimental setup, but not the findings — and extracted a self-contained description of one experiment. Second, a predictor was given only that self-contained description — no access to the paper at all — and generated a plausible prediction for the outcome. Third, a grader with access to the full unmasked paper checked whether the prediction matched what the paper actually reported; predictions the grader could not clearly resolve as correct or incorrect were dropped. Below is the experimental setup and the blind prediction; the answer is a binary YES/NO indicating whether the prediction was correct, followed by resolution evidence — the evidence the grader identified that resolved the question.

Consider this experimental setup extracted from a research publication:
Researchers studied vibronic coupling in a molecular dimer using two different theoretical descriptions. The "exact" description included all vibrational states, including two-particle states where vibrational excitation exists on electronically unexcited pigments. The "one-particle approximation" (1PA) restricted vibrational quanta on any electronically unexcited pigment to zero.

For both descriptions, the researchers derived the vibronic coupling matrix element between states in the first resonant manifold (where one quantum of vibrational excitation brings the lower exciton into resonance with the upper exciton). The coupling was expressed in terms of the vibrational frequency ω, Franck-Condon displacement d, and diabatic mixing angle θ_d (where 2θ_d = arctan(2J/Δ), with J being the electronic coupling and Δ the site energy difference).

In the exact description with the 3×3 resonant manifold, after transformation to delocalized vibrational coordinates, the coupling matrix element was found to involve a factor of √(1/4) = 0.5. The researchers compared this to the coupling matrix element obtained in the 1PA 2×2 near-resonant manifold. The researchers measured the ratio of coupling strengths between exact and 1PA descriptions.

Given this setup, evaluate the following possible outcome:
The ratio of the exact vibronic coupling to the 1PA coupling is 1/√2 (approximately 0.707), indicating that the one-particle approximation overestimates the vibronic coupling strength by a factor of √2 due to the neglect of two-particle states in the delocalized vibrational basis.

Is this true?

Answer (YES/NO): NO